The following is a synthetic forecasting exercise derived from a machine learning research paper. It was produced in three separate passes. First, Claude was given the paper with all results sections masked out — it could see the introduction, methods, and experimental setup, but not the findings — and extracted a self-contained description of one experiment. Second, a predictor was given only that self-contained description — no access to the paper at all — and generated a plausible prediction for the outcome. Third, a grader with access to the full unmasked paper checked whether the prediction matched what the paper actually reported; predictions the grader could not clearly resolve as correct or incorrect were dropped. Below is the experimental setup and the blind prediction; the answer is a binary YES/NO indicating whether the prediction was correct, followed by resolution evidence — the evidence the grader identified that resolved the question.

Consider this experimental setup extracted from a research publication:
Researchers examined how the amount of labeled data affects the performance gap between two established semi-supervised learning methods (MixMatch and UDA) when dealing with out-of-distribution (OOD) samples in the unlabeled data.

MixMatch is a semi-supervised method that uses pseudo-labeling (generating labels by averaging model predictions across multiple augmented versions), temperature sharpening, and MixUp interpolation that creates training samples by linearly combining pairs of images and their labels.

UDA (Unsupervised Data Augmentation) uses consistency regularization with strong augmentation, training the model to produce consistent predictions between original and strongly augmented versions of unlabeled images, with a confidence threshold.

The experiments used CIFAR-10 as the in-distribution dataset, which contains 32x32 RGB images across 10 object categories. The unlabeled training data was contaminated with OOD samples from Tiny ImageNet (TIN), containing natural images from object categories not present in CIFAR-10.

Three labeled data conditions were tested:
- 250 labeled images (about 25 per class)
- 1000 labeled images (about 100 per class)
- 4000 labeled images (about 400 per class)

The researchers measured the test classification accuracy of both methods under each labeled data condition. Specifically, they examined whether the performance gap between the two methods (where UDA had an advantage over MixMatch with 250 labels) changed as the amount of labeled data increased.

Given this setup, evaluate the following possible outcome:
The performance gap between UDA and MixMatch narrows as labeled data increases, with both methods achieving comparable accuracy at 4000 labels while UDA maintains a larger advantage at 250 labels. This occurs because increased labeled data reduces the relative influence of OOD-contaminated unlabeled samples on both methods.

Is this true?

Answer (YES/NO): NO